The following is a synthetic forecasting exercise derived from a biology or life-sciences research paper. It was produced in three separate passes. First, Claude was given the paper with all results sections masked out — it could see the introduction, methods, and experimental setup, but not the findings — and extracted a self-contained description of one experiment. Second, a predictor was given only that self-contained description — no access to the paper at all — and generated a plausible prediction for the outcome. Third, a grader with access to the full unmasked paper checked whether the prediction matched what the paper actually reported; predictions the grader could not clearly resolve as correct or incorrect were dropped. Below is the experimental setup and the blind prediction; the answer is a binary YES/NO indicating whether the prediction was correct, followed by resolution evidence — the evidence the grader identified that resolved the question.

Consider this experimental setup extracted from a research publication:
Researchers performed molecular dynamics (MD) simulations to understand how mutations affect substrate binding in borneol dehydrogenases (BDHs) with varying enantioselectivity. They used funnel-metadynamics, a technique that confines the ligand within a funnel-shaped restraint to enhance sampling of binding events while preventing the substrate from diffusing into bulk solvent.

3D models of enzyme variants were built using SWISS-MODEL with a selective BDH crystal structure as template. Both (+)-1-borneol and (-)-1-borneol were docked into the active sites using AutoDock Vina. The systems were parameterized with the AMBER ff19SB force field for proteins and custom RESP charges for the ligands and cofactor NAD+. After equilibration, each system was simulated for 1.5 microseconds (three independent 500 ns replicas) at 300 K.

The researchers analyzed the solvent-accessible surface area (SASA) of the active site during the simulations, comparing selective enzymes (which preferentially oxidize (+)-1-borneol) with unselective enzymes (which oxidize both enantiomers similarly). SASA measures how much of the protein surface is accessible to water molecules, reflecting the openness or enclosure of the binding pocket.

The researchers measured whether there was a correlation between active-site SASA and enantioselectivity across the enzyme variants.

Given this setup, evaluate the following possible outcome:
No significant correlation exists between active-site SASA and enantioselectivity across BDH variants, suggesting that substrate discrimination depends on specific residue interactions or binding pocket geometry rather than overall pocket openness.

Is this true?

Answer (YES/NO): NO